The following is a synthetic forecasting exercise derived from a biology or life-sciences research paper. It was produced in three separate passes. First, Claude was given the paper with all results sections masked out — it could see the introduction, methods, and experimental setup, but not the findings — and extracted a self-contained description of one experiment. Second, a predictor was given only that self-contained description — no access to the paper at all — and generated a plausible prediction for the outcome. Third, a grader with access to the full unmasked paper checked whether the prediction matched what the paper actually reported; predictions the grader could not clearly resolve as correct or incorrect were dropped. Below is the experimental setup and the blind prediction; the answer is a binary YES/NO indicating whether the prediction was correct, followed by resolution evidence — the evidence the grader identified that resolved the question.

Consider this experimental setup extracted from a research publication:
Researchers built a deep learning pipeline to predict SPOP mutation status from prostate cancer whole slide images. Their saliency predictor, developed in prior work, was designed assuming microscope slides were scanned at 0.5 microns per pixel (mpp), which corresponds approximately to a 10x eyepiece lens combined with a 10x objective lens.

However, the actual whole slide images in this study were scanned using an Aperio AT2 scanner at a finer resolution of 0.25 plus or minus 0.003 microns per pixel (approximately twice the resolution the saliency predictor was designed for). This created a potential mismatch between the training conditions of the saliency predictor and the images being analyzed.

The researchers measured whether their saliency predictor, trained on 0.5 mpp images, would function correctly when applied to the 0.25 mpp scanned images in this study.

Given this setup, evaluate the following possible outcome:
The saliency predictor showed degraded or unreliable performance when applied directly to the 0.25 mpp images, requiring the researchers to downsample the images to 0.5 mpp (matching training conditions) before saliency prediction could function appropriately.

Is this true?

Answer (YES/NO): NO